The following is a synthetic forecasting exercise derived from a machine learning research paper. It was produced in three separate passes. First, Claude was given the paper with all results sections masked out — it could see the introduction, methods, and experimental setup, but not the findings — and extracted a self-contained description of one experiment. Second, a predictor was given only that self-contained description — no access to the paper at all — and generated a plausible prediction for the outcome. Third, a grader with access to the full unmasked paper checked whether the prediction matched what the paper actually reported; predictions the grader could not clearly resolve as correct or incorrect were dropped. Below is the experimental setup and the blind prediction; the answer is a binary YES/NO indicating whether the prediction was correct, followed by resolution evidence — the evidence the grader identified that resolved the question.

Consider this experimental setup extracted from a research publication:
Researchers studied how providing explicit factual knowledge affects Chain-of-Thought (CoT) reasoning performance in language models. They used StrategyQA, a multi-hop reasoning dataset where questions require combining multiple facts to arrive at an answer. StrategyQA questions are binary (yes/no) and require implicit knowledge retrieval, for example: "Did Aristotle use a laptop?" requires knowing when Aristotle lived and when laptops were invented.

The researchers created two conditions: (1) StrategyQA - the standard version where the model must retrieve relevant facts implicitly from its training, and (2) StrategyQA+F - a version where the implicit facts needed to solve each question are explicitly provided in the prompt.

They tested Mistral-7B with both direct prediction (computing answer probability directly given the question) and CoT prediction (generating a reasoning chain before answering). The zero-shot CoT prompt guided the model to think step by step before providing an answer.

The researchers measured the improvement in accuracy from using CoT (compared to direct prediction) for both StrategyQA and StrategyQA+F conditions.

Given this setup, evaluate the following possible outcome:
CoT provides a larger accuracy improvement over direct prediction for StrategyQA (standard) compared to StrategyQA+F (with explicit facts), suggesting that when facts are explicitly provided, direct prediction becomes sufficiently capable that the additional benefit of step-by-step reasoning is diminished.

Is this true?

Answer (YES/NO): NO